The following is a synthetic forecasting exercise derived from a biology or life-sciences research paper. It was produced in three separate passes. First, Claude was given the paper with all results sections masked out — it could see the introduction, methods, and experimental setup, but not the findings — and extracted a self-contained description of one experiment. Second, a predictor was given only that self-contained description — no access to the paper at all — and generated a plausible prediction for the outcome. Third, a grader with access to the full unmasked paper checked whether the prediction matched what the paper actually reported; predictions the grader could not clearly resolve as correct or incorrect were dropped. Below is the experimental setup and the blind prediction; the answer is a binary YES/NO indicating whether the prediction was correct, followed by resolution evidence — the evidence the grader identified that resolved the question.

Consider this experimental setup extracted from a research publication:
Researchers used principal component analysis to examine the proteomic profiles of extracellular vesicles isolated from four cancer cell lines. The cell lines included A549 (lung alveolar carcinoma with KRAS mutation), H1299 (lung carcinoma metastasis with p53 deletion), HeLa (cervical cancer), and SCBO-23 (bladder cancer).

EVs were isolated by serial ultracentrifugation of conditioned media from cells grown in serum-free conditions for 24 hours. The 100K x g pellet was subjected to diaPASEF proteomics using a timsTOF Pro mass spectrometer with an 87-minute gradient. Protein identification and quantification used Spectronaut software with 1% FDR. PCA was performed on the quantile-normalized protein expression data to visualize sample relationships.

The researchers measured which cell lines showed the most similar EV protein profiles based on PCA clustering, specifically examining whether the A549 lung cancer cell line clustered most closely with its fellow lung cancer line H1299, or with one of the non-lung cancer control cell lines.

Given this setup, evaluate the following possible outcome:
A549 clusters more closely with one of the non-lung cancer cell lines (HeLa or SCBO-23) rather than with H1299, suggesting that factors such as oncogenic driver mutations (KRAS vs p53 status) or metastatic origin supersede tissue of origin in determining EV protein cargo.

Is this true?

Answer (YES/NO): YES